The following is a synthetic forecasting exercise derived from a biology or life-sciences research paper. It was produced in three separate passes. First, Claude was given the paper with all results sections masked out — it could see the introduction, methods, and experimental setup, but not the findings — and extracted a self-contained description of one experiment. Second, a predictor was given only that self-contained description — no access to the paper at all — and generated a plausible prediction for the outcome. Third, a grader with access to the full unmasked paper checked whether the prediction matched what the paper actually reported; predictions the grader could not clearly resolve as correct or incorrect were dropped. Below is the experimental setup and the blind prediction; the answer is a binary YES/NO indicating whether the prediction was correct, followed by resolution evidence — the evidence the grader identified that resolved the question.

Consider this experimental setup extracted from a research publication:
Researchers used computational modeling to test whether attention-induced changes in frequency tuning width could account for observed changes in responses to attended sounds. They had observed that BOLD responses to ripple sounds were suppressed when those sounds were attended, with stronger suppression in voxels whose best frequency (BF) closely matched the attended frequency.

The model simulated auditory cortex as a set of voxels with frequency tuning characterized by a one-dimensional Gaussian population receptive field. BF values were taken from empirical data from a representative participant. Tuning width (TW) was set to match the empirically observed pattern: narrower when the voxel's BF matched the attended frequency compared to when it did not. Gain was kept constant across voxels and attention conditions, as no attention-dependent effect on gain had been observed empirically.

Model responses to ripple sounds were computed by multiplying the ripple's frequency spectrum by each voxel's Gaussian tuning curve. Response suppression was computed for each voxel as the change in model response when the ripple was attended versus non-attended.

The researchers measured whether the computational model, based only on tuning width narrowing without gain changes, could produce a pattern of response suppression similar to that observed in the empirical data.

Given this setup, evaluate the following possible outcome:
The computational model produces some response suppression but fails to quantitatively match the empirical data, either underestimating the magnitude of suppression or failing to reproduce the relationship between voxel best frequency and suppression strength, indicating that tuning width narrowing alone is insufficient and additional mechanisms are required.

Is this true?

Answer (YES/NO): YES